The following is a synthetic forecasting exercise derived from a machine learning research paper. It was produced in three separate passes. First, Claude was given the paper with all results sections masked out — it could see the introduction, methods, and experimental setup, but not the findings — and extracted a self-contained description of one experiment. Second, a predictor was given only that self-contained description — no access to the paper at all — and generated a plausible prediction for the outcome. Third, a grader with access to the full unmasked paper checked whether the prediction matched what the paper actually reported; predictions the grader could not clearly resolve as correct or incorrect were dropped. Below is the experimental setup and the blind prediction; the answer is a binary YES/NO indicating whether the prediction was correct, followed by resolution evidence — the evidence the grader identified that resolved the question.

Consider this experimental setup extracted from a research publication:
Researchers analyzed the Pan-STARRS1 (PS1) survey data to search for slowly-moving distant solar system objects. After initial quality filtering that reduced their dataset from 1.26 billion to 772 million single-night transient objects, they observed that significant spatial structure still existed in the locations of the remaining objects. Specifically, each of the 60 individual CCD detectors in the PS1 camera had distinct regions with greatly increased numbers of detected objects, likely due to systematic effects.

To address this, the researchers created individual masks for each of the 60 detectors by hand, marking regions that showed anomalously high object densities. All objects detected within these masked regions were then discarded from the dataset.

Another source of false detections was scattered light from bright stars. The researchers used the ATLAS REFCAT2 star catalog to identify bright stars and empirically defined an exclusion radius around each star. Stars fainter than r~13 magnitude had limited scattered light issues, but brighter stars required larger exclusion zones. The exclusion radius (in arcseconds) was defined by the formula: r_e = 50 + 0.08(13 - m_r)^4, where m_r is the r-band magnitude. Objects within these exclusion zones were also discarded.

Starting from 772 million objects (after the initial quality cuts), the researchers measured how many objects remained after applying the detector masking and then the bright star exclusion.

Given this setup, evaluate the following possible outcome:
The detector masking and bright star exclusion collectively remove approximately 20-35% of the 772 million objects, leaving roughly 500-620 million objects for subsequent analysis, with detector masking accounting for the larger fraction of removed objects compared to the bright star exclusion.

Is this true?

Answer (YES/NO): NO